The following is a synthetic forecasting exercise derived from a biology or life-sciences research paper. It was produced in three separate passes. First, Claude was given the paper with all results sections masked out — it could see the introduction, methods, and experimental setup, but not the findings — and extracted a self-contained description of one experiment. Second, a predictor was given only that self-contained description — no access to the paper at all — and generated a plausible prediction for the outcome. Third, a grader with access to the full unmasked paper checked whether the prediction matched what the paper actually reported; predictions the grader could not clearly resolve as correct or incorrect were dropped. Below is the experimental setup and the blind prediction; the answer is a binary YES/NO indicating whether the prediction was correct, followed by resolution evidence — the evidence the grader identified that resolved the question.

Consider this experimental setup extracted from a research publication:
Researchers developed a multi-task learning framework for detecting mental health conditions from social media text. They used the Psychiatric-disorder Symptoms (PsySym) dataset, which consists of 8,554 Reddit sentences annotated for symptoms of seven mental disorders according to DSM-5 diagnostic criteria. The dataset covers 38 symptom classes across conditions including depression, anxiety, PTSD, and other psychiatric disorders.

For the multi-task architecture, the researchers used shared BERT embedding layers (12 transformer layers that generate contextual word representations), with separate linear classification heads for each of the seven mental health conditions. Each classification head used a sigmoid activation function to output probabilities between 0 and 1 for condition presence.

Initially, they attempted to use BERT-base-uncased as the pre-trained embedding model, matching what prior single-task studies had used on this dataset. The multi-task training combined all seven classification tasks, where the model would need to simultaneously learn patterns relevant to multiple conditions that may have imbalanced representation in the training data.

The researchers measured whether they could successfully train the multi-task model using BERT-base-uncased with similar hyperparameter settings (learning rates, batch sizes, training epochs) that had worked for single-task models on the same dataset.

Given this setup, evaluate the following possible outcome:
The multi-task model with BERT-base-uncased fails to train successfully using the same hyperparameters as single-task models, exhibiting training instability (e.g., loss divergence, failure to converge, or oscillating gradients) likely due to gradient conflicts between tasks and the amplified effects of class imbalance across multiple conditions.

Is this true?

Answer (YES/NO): YES